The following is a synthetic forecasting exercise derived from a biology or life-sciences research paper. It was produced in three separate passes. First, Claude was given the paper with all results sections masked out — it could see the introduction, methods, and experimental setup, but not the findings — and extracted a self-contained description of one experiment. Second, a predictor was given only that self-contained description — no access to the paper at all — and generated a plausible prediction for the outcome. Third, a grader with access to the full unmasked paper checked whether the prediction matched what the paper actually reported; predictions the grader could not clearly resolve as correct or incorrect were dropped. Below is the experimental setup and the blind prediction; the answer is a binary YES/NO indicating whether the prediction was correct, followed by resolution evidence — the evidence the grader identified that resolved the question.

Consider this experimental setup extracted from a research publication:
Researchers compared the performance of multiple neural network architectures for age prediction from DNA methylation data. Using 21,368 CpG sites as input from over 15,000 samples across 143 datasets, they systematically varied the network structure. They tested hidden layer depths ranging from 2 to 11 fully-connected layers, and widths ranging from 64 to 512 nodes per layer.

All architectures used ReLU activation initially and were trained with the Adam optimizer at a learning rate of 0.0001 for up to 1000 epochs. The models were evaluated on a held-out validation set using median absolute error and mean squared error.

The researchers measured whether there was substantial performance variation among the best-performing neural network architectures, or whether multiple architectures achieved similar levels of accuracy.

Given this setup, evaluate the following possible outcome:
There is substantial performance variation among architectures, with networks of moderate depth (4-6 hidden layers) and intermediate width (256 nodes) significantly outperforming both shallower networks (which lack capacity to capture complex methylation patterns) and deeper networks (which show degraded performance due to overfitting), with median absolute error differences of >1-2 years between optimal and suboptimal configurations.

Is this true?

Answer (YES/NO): NO